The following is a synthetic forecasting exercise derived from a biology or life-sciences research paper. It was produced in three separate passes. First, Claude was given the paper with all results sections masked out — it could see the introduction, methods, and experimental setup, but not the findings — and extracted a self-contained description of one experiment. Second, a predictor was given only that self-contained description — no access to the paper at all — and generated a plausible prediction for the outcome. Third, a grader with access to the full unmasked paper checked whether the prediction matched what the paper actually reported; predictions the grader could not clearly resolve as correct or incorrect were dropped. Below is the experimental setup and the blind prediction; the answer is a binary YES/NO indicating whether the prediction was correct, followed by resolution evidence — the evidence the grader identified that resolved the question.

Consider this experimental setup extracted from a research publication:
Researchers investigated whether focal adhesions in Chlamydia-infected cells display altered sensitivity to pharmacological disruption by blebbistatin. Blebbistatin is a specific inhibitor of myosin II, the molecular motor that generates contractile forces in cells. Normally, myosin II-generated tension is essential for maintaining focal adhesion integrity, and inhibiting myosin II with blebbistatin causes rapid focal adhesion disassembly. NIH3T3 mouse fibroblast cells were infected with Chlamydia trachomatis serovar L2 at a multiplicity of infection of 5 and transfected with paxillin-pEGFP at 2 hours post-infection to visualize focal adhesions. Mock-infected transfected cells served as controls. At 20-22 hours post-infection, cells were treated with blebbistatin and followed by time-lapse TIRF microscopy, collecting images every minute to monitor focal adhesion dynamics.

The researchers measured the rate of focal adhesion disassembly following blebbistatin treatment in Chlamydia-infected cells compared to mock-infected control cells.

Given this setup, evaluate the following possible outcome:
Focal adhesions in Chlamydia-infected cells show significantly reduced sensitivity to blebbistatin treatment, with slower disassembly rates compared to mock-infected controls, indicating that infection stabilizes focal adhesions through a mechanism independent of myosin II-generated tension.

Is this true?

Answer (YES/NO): YES